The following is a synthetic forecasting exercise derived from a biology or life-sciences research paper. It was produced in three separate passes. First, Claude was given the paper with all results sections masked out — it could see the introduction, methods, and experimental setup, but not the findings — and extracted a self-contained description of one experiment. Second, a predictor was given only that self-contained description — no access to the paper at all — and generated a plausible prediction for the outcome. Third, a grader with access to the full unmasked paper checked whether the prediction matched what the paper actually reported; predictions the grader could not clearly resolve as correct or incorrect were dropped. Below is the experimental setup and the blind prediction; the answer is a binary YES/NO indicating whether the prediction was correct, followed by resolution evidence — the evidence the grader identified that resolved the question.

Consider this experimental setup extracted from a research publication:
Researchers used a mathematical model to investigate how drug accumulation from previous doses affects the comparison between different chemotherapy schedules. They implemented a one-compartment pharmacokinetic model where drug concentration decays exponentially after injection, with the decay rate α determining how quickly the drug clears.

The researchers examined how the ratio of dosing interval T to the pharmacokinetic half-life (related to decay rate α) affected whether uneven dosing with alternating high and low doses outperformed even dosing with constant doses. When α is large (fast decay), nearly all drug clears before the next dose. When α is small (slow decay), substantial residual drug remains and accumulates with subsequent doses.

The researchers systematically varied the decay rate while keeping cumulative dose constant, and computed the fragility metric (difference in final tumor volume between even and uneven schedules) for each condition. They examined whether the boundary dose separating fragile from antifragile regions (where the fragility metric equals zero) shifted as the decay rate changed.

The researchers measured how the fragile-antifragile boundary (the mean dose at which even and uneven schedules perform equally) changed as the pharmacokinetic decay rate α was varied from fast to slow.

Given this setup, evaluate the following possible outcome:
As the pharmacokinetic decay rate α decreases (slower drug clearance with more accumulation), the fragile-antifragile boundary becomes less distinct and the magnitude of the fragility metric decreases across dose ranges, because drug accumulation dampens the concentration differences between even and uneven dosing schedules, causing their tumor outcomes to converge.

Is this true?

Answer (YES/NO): NO